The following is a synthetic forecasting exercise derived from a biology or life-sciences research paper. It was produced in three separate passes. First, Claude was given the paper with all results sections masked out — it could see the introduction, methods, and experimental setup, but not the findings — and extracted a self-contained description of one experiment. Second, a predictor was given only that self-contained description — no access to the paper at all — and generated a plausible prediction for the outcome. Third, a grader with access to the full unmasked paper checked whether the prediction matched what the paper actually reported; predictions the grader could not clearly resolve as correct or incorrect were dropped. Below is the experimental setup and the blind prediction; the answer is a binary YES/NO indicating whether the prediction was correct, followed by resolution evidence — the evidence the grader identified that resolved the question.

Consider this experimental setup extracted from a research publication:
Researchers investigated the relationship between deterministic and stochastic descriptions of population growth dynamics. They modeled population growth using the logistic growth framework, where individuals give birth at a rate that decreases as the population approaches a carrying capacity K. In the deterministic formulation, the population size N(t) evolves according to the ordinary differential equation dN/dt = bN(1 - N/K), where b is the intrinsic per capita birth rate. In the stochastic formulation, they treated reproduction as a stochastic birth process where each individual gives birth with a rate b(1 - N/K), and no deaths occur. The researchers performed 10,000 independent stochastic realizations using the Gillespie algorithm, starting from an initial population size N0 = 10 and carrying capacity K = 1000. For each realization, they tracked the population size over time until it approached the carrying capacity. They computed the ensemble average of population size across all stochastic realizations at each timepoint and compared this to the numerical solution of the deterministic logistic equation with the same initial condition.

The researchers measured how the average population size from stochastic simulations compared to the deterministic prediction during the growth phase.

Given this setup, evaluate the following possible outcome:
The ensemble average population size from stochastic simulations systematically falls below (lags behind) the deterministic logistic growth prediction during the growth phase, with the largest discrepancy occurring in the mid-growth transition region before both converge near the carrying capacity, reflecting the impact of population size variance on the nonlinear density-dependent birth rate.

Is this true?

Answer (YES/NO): YES